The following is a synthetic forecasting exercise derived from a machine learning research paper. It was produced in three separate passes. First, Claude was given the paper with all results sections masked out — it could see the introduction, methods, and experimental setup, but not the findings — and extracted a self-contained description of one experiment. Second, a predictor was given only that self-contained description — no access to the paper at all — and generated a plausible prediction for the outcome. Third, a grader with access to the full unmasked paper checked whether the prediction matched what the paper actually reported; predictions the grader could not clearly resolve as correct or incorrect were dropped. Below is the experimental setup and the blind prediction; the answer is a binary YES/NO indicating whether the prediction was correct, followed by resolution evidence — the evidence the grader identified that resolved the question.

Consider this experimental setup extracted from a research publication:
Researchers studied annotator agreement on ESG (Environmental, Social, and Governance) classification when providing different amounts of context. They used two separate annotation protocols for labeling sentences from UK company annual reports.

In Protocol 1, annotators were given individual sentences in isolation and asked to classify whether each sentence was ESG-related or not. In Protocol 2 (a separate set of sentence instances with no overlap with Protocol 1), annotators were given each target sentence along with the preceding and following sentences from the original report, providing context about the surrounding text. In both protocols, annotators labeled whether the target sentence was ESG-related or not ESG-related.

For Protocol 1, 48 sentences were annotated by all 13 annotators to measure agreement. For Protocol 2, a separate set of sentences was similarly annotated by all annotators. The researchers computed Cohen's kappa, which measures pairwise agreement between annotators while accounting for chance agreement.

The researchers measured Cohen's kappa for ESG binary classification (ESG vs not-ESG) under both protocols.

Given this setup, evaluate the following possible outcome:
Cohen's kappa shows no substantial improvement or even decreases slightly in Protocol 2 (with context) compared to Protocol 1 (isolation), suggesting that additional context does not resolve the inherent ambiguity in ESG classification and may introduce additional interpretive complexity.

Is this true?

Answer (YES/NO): NO